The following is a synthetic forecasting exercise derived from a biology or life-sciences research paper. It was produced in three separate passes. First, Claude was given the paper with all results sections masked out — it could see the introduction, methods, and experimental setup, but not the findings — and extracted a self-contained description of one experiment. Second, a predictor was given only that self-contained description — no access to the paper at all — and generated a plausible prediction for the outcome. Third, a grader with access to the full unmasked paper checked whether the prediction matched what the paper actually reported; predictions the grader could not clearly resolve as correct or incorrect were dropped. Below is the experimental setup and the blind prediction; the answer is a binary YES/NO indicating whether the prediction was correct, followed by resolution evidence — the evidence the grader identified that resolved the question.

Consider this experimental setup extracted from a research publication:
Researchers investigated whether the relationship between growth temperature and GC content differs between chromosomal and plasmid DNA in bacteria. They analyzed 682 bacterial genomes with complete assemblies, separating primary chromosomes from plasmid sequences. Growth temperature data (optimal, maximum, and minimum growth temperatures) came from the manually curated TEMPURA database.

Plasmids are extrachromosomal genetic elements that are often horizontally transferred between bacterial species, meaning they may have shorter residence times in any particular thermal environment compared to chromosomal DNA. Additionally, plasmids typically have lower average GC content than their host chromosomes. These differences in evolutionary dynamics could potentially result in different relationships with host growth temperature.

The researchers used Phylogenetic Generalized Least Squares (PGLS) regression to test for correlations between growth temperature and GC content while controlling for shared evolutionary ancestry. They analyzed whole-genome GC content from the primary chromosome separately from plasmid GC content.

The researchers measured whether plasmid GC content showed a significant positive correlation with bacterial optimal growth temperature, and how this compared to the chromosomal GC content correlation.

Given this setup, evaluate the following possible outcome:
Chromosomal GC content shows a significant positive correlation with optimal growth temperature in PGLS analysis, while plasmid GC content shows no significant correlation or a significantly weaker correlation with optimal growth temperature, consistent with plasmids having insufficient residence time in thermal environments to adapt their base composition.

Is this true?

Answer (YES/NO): NO